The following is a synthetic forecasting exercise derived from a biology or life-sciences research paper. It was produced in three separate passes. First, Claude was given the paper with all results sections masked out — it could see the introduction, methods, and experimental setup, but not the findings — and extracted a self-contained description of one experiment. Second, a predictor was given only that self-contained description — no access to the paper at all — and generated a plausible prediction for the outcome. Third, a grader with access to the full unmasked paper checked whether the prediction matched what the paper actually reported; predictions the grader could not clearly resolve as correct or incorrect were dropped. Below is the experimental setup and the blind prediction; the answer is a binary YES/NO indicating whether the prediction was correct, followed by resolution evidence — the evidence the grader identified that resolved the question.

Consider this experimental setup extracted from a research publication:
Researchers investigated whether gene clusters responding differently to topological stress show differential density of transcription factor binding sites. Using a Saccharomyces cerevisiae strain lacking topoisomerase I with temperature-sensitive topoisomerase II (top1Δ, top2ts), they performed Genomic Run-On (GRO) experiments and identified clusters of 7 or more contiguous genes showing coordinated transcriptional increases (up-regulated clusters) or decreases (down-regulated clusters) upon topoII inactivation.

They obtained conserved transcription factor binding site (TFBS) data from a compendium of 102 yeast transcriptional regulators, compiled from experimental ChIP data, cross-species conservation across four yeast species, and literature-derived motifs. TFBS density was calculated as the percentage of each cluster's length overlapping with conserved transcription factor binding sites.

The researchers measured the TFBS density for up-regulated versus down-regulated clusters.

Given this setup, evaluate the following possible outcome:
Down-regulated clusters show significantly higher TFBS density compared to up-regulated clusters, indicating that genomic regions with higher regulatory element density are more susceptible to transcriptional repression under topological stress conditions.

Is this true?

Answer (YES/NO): NO